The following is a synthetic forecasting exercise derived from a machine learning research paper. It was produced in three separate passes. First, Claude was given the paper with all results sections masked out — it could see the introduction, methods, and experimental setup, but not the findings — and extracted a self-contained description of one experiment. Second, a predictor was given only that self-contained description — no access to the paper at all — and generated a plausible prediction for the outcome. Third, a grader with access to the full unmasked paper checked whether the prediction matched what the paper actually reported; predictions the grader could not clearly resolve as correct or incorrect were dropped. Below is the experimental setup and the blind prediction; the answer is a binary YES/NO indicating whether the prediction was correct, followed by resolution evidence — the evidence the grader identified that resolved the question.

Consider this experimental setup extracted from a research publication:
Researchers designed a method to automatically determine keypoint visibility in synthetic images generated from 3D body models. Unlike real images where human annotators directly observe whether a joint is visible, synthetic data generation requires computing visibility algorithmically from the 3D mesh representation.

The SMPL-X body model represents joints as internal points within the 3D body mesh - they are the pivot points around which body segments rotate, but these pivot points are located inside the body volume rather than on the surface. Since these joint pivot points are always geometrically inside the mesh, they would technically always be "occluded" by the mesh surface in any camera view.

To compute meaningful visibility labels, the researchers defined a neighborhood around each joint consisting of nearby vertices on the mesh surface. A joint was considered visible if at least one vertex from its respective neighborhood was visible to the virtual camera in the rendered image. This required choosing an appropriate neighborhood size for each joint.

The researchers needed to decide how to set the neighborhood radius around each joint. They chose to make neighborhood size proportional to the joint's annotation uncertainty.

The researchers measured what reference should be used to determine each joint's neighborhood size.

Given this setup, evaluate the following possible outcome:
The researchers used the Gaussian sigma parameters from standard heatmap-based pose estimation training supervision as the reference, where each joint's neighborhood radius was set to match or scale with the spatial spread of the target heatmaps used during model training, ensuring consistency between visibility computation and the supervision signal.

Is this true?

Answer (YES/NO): NO